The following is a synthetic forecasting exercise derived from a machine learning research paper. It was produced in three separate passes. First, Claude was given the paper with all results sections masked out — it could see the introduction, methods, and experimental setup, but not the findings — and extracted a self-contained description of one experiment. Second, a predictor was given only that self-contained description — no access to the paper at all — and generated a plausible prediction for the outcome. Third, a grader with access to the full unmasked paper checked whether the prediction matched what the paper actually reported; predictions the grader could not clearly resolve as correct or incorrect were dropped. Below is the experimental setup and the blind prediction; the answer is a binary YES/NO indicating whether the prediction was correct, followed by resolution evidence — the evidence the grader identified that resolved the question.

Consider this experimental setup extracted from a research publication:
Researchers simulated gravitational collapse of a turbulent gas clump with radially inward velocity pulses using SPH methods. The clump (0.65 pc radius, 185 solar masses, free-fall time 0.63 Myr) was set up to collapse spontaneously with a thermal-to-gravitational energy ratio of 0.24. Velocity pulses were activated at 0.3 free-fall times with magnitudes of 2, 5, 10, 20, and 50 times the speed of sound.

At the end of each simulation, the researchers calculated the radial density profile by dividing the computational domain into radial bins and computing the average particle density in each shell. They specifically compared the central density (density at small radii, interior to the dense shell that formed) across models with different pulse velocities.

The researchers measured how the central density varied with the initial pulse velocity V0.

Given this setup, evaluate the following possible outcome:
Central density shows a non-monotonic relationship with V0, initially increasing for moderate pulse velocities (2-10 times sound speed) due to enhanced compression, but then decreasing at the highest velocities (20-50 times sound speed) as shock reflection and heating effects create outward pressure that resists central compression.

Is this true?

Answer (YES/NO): NO